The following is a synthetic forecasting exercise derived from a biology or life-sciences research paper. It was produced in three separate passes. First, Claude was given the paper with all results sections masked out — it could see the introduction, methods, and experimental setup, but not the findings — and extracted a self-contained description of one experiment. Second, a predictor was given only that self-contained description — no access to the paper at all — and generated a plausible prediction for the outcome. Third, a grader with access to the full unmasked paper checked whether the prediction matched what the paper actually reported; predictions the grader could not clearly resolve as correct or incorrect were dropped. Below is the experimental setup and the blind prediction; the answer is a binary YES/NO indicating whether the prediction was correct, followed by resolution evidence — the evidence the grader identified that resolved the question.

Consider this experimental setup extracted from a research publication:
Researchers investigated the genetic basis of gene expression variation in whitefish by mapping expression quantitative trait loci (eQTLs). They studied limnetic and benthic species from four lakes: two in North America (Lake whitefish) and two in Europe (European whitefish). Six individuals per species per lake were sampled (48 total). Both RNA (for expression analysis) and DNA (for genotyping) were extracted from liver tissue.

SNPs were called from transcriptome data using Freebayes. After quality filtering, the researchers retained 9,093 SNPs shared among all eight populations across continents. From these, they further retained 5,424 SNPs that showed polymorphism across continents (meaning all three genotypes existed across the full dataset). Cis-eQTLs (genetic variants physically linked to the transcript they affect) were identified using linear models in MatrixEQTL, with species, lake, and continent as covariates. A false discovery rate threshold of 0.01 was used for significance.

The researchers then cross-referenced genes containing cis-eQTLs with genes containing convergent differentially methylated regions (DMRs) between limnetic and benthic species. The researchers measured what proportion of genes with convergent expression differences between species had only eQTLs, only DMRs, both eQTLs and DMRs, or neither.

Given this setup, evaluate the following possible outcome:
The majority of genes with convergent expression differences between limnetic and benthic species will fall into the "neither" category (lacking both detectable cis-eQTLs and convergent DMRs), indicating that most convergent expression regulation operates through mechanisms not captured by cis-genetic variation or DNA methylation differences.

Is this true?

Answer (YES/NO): YES